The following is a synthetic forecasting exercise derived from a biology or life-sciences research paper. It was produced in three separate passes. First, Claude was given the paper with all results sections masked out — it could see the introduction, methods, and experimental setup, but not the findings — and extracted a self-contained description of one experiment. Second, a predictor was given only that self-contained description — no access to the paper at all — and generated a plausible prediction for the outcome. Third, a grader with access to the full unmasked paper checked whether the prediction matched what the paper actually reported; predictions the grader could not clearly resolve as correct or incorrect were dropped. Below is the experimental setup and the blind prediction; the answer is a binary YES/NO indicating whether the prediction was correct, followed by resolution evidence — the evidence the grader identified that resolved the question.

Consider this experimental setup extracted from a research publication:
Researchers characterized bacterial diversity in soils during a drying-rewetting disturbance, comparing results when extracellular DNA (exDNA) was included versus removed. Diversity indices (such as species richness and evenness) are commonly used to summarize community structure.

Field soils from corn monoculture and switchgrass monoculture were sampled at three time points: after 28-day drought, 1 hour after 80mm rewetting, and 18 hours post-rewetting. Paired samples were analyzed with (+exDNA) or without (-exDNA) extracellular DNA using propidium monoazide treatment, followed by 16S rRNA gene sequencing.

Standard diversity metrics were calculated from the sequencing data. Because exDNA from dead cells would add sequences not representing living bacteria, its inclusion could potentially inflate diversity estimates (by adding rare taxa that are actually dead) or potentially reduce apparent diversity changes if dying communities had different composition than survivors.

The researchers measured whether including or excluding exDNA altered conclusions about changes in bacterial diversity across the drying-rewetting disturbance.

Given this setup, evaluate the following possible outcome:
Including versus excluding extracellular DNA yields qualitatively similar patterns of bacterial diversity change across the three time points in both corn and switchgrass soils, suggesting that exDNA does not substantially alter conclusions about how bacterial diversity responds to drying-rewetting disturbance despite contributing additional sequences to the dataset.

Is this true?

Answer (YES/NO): YES